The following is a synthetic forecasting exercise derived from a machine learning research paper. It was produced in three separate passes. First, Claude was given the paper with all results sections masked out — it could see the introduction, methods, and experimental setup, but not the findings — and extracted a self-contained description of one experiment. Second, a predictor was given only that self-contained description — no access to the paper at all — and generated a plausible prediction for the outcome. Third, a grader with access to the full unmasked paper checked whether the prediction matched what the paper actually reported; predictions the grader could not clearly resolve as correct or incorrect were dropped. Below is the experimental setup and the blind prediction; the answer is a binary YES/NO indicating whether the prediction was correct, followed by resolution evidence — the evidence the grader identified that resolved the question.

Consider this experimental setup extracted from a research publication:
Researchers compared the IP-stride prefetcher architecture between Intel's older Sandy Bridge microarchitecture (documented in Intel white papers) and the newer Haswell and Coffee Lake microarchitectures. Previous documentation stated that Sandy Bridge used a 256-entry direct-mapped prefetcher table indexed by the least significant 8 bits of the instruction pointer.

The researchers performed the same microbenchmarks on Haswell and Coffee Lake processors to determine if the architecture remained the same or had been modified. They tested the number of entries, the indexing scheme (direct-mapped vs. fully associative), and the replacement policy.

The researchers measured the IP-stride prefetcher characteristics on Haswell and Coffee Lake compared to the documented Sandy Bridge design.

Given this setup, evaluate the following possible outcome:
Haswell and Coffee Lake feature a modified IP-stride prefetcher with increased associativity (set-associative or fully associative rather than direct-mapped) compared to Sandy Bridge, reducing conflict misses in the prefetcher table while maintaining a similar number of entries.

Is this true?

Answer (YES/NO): NO